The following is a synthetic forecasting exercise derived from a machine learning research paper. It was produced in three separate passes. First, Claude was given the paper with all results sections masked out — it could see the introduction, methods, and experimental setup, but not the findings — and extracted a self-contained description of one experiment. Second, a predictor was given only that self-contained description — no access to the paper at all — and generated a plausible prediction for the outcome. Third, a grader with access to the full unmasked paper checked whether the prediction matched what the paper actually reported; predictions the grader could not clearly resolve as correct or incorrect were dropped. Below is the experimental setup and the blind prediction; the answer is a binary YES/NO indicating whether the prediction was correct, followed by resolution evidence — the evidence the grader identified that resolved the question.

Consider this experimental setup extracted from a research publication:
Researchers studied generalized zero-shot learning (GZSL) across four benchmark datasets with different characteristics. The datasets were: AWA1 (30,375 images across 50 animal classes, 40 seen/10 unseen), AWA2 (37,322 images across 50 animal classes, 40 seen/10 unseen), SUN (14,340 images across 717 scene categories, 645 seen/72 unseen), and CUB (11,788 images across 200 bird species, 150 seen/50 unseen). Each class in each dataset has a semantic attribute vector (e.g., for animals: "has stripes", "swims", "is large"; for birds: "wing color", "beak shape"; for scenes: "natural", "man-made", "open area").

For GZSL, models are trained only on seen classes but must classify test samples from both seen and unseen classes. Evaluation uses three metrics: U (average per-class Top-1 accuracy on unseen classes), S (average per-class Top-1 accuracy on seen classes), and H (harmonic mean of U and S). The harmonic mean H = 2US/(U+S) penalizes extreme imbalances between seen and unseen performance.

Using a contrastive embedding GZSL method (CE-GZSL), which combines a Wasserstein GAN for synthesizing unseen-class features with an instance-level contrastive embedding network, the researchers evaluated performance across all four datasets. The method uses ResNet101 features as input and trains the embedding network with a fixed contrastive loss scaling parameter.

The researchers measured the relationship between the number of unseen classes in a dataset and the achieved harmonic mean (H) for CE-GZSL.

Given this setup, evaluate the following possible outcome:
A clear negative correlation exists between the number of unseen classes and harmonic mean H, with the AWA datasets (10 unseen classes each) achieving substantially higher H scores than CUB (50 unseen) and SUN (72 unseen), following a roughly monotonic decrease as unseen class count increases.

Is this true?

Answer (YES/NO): YES